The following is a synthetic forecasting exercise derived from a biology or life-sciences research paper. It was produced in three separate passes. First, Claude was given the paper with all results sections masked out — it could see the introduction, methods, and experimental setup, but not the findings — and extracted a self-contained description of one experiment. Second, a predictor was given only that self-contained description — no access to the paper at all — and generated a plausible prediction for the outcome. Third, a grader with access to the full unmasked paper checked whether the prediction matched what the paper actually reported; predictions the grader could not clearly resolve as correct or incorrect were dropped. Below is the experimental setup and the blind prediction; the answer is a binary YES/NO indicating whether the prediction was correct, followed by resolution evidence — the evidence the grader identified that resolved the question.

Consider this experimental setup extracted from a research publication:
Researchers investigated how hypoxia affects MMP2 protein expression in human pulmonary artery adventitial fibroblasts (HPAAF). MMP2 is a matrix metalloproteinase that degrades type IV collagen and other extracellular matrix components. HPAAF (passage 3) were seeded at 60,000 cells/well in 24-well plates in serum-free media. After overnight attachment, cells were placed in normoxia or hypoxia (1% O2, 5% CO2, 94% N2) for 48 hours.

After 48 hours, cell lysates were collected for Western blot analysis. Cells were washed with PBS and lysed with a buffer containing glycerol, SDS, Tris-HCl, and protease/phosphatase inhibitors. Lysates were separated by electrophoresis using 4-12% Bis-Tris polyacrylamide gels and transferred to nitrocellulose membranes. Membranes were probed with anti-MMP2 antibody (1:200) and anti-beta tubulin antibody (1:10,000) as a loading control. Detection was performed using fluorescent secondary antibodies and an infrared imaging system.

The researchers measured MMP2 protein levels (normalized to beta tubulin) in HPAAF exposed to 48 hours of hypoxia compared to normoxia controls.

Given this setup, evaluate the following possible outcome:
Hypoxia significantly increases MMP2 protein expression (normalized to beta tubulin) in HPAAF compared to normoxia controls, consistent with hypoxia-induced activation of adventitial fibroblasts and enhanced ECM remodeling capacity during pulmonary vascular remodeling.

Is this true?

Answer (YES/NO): NO